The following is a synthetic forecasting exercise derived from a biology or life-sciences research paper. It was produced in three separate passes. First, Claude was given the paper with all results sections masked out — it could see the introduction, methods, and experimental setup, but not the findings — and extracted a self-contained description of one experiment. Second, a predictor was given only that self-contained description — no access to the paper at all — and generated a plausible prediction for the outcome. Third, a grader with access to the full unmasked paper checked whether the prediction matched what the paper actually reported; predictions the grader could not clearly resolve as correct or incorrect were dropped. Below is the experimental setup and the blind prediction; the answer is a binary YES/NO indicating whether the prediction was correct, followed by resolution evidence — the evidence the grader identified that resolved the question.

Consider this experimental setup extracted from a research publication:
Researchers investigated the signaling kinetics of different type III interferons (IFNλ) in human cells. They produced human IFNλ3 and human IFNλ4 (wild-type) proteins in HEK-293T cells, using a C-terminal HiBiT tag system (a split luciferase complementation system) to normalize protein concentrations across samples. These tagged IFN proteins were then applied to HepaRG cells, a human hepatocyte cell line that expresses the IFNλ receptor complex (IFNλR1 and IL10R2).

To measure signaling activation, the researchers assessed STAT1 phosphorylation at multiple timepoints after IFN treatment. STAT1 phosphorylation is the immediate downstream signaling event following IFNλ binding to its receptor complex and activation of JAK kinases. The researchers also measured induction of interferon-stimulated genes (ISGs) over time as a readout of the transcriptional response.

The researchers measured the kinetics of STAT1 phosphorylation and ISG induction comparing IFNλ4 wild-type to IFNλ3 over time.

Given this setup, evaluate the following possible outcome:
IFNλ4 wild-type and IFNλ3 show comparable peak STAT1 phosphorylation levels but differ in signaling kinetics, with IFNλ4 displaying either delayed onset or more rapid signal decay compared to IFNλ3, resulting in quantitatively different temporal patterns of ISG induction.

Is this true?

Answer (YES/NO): NO